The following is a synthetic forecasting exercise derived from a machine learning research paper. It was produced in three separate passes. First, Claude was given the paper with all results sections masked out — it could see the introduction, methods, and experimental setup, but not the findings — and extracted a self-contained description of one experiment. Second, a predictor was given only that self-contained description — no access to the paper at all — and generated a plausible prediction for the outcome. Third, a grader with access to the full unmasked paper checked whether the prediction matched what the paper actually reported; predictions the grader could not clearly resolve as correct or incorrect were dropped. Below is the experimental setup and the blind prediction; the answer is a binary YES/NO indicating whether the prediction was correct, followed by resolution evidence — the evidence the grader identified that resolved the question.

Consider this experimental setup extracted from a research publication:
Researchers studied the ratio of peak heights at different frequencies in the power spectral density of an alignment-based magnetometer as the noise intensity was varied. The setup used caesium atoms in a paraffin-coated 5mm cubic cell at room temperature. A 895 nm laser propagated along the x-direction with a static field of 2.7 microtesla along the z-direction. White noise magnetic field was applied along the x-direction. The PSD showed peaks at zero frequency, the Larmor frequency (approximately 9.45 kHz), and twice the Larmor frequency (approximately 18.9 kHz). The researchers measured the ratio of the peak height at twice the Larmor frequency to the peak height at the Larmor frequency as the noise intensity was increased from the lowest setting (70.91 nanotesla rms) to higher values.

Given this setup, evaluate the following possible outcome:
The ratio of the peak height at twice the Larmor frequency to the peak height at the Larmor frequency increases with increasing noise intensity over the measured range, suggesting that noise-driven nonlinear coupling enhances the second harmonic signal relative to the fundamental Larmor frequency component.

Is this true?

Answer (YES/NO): YES